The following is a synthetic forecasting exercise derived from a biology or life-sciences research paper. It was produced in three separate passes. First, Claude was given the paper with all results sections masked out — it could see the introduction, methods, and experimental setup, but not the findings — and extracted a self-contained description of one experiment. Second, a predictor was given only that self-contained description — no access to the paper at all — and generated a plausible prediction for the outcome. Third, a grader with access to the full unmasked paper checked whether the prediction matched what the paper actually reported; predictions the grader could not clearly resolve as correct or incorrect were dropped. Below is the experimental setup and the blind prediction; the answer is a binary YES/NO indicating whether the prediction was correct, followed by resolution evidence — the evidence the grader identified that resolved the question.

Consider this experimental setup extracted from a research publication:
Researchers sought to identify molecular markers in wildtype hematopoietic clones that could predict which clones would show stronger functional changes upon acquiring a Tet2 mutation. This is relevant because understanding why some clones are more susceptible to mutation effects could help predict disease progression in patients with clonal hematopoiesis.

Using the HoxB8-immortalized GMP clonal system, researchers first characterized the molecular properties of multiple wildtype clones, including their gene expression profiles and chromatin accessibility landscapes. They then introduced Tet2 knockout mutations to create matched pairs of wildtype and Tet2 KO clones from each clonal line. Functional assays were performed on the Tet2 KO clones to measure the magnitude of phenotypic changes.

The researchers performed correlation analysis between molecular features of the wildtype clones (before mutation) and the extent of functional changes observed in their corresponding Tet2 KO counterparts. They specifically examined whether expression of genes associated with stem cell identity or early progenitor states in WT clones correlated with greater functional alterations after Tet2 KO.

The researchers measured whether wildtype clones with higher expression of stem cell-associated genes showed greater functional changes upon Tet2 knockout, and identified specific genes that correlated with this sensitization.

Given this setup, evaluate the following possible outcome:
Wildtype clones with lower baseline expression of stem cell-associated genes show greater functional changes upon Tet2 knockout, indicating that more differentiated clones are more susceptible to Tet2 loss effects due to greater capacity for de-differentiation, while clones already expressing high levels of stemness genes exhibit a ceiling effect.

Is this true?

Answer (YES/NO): NO